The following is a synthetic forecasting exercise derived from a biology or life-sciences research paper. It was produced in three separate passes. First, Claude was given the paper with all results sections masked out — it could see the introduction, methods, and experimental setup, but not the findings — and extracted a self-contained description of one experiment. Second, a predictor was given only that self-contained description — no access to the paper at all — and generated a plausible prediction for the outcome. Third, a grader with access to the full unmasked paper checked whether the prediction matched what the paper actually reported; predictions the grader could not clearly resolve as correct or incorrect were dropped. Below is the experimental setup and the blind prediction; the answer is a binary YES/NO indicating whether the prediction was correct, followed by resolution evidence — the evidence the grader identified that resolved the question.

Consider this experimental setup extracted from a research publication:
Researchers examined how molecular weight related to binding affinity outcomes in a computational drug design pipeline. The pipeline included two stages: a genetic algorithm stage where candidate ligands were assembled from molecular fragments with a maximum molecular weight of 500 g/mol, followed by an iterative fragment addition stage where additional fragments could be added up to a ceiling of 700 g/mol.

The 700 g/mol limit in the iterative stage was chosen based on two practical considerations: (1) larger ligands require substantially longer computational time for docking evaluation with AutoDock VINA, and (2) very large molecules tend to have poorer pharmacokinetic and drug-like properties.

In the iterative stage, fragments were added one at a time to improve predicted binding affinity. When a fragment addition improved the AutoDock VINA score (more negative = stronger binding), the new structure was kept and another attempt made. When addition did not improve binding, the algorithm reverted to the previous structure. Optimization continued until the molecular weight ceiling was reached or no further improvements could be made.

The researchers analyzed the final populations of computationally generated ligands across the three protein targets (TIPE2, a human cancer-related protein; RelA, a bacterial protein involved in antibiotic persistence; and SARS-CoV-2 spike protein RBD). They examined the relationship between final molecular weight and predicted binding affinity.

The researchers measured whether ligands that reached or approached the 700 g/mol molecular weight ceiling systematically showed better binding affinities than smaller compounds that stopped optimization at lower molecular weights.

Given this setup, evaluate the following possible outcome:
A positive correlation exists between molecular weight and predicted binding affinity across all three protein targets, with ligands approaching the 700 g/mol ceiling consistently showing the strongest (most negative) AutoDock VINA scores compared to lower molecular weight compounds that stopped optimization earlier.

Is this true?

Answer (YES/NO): NO